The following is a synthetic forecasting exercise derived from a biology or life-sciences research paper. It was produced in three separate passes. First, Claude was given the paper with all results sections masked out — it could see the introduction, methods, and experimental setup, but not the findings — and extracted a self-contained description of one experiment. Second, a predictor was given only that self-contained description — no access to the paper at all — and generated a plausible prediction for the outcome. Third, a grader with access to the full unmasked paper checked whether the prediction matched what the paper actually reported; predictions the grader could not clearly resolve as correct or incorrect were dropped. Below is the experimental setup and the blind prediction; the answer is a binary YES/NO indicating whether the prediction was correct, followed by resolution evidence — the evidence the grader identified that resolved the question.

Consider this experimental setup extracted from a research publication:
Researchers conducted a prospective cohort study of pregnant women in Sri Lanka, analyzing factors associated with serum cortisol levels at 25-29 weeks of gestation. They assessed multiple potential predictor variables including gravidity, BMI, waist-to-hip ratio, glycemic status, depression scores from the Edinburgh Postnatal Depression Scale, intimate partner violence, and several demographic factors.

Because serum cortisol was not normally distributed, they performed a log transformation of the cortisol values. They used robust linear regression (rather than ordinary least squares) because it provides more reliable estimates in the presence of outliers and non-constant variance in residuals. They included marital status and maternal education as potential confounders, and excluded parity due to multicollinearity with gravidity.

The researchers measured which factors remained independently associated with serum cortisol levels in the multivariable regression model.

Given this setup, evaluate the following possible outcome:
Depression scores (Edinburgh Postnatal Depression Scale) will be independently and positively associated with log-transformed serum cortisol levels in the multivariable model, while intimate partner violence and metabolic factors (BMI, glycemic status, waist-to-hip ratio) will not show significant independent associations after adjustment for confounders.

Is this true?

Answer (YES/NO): NO